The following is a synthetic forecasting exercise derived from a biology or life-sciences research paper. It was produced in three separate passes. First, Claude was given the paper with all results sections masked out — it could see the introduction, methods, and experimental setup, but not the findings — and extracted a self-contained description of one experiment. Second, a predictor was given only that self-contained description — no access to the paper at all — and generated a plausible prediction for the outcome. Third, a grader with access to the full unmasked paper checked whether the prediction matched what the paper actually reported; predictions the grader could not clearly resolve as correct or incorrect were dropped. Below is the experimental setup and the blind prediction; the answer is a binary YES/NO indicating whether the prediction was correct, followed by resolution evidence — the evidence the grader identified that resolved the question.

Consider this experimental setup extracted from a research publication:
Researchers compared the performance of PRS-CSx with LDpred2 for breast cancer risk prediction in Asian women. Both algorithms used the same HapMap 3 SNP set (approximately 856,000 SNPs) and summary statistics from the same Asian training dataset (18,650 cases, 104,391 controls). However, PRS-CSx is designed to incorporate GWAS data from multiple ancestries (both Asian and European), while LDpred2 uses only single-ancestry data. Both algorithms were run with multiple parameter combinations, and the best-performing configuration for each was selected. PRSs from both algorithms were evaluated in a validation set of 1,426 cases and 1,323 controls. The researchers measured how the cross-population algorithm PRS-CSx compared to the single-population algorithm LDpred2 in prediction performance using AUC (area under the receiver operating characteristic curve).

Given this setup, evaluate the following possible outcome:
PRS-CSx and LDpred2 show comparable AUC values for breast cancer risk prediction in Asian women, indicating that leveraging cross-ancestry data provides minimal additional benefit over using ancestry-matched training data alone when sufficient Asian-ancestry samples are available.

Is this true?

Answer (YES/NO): NO